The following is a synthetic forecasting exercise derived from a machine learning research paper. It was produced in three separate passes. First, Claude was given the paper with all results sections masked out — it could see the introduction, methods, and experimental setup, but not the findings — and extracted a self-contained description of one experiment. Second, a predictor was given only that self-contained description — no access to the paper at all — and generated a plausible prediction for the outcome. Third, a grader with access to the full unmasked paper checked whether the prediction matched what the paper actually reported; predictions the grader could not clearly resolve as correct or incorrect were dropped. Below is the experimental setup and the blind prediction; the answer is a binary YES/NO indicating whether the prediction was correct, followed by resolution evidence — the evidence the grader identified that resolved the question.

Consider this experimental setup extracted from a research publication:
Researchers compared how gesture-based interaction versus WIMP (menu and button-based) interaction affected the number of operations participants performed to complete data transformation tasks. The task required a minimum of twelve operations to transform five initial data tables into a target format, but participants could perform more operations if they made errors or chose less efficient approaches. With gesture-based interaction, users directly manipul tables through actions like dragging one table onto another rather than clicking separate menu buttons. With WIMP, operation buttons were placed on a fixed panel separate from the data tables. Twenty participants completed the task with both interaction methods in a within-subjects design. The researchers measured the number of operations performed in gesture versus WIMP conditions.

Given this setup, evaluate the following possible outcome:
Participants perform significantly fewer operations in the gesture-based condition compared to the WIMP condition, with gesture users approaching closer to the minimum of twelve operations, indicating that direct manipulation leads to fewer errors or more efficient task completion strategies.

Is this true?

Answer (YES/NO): NO